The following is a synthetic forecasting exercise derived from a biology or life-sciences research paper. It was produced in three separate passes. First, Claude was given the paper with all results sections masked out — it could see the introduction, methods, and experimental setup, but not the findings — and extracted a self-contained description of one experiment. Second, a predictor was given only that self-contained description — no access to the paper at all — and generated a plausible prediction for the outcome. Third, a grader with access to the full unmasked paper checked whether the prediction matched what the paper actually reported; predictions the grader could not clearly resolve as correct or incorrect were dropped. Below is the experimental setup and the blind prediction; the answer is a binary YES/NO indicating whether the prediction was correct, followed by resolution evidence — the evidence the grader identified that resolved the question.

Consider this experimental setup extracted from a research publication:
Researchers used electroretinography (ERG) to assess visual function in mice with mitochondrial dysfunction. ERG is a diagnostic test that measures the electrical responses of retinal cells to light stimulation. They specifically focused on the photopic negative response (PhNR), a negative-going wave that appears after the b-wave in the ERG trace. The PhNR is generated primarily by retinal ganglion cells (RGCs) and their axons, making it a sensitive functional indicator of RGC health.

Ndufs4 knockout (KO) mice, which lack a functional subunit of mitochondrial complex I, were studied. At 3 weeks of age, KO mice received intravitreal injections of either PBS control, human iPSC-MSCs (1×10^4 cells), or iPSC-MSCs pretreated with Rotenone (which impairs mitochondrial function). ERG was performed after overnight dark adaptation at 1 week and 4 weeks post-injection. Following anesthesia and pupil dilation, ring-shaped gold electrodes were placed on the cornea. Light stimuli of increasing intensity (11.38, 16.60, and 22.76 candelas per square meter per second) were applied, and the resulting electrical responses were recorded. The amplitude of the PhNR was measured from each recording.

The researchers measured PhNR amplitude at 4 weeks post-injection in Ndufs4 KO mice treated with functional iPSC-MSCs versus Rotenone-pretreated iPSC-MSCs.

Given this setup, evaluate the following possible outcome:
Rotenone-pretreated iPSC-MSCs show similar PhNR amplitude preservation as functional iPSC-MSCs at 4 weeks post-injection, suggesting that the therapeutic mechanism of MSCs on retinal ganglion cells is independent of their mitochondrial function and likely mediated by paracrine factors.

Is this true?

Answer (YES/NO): NO